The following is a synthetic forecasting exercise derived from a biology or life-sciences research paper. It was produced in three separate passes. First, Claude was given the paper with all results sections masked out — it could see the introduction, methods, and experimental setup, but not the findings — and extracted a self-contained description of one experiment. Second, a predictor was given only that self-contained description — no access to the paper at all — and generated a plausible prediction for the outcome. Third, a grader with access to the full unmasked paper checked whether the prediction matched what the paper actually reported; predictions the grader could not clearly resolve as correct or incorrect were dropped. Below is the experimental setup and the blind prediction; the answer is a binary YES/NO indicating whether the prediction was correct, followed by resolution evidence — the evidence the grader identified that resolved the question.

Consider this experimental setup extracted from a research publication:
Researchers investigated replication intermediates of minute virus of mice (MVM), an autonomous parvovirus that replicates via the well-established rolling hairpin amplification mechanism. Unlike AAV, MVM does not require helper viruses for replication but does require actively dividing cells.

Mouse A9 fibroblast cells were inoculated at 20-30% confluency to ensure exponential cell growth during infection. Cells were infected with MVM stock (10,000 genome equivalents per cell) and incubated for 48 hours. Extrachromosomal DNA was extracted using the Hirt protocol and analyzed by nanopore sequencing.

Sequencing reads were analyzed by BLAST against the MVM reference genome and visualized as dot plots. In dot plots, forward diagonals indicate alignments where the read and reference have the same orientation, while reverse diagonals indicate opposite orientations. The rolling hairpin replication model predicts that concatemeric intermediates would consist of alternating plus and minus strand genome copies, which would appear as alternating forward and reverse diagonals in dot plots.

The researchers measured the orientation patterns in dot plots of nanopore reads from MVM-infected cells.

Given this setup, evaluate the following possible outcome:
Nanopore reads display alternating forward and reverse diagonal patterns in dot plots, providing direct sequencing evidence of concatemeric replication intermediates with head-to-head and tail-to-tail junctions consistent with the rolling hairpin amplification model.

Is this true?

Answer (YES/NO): NO